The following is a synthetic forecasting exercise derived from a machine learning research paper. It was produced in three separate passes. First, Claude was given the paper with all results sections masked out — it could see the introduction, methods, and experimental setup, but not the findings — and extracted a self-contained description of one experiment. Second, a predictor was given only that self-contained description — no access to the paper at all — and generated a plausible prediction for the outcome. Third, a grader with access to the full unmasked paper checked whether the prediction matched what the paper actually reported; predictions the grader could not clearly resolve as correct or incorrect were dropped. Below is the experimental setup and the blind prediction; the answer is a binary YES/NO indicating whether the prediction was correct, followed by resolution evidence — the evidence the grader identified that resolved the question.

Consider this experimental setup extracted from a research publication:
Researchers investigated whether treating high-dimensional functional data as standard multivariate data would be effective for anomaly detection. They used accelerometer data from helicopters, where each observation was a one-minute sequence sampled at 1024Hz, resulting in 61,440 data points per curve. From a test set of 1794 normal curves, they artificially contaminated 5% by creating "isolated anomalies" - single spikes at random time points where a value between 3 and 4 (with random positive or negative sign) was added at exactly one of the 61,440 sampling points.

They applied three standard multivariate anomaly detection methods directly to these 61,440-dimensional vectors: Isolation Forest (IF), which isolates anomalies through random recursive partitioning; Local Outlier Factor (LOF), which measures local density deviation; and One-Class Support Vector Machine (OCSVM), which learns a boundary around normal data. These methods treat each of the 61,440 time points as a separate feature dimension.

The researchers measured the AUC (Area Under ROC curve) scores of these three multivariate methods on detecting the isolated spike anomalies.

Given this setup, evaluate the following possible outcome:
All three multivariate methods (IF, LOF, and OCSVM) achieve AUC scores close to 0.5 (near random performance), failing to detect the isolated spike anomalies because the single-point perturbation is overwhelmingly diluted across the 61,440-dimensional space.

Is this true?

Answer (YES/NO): NO